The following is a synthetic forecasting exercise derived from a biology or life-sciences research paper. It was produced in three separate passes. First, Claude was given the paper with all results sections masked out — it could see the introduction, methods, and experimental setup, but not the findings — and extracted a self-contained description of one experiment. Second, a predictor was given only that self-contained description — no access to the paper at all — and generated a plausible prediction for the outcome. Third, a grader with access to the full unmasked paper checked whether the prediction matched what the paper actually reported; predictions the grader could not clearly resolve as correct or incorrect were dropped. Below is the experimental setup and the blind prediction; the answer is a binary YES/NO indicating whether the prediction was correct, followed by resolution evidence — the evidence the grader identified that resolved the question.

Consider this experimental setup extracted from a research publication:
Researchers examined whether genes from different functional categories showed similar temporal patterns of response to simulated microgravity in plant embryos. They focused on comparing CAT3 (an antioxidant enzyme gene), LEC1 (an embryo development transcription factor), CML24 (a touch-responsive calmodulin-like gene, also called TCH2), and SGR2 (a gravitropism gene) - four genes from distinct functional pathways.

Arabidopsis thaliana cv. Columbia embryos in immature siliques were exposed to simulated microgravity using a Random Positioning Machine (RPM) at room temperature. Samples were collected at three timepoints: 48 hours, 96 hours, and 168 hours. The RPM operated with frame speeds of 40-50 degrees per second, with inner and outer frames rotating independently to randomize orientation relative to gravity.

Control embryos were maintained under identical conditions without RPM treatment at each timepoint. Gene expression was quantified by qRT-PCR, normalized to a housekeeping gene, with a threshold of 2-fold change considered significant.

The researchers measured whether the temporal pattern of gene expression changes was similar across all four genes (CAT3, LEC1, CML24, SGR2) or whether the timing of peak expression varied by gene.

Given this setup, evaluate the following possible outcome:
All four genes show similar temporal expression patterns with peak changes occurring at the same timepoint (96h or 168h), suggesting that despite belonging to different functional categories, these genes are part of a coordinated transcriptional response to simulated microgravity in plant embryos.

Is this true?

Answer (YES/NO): NO